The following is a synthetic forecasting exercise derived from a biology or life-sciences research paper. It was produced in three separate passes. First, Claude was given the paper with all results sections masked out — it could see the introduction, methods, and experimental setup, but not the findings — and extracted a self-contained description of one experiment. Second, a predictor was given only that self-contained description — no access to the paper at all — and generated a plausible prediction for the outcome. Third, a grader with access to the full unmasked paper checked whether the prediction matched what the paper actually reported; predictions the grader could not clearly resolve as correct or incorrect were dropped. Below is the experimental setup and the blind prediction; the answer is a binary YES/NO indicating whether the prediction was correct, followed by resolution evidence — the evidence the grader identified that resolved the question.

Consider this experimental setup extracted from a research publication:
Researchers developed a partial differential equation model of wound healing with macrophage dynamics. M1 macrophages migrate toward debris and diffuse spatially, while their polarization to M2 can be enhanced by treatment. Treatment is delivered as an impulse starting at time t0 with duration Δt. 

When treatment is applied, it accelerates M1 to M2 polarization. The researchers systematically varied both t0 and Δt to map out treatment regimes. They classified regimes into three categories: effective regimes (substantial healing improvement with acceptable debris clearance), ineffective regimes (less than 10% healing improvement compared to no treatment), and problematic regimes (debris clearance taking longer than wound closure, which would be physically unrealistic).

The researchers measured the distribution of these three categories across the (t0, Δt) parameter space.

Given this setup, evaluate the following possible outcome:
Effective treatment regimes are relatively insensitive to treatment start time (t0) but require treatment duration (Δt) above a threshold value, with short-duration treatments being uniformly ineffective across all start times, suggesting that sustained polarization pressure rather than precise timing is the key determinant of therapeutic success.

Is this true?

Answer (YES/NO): NO